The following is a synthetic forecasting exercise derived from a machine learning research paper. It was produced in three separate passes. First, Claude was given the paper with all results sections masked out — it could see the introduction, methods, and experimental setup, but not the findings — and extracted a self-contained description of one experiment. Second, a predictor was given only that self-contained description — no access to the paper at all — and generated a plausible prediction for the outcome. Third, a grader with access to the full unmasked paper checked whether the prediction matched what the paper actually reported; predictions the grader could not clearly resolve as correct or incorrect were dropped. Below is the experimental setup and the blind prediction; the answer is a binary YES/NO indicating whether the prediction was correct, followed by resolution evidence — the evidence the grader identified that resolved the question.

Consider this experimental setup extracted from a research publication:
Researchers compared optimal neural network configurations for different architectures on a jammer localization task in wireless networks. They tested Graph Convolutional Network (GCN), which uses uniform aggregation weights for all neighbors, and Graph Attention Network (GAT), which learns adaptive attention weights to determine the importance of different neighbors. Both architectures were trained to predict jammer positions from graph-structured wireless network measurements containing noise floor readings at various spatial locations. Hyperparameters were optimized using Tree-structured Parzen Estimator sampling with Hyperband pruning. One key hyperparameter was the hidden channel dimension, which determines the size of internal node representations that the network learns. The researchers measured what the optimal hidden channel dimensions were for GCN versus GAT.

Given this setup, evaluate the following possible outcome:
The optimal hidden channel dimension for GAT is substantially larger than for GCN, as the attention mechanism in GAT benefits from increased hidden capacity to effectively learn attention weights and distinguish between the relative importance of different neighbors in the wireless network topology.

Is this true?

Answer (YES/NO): NO